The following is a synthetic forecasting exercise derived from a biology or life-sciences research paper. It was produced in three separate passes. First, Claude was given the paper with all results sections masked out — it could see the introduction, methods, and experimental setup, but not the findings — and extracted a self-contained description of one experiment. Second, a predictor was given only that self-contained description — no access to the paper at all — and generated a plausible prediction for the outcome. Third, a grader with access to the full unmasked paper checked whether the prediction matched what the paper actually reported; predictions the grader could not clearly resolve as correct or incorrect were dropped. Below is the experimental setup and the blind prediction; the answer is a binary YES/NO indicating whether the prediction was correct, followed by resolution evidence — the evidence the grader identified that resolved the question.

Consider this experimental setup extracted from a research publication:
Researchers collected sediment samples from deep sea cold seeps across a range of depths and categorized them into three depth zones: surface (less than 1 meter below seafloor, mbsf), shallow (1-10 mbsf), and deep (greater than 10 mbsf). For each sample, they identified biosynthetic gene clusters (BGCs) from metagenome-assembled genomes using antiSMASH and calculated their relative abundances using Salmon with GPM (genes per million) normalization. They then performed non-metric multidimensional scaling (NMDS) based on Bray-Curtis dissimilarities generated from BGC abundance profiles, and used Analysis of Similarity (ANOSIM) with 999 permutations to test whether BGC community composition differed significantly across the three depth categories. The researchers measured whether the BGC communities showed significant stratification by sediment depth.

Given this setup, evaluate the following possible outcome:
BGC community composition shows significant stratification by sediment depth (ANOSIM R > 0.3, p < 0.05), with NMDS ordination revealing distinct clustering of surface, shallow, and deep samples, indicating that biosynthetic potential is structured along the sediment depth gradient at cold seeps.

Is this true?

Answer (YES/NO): YES